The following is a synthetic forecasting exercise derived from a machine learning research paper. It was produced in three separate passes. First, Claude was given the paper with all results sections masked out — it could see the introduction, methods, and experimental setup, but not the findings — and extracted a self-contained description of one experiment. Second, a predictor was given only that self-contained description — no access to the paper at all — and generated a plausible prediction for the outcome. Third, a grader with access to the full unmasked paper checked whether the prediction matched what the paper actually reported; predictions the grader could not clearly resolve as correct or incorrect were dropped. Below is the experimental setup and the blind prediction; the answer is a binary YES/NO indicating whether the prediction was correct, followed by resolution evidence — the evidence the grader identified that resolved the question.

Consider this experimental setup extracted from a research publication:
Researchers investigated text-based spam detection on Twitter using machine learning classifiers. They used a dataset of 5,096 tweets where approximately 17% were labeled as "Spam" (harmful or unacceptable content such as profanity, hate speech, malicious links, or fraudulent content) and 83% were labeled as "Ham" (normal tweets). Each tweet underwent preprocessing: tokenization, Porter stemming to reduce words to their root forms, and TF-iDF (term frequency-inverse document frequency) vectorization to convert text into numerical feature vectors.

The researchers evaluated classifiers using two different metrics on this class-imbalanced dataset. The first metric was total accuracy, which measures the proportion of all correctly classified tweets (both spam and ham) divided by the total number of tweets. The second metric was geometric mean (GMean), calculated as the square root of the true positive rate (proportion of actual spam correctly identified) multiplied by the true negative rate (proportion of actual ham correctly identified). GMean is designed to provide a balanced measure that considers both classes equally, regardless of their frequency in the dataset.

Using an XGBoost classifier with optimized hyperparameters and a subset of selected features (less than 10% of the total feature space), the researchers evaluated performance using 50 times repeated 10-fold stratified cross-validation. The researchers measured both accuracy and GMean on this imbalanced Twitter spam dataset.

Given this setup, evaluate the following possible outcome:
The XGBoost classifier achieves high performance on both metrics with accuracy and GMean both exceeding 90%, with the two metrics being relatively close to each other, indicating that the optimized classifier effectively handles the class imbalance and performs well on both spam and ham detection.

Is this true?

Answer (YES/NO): NO